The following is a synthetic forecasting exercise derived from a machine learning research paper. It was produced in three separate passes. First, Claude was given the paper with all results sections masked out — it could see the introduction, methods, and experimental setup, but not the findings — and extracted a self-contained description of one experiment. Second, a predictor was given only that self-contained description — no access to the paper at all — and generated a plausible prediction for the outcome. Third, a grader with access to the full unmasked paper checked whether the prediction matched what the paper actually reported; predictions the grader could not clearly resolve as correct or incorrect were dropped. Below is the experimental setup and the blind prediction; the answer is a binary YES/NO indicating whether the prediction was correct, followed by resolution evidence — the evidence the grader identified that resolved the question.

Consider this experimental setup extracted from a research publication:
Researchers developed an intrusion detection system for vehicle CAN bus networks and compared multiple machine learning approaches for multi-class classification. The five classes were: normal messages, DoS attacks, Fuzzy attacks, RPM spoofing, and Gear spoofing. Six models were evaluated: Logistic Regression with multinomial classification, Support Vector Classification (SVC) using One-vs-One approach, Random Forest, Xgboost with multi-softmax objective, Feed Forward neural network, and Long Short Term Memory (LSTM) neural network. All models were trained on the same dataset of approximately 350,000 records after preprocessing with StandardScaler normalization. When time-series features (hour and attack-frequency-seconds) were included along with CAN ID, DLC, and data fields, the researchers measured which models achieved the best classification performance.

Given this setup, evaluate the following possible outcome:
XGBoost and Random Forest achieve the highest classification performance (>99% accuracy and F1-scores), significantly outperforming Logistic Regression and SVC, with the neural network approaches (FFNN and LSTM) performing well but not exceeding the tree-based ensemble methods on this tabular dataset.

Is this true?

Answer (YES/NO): NO